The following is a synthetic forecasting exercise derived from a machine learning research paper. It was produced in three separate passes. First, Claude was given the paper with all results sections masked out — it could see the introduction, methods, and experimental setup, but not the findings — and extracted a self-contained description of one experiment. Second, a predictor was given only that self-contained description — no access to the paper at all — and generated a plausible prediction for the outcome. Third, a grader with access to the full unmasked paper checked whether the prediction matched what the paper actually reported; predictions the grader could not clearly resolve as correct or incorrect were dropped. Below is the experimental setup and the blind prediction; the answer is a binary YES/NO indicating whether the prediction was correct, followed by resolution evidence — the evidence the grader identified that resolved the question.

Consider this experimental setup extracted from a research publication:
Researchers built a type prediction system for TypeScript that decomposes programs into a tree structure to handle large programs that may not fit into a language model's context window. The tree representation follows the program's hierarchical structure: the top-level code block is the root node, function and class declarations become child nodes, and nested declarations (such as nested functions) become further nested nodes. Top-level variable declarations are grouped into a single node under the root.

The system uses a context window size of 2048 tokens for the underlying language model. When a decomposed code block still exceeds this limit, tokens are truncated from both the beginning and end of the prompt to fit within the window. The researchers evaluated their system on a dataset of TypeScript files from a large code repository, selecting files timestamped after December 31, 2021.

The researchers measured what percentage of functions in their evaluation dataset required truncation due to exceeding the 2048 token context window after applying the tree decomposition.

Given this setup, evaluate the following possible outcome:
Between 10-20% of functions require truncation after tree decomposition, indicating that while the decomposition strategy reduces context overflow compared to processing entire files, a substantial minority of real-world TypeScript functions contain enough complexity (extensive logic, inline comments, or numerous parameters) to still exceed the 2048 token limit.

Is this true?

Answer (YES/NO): NO